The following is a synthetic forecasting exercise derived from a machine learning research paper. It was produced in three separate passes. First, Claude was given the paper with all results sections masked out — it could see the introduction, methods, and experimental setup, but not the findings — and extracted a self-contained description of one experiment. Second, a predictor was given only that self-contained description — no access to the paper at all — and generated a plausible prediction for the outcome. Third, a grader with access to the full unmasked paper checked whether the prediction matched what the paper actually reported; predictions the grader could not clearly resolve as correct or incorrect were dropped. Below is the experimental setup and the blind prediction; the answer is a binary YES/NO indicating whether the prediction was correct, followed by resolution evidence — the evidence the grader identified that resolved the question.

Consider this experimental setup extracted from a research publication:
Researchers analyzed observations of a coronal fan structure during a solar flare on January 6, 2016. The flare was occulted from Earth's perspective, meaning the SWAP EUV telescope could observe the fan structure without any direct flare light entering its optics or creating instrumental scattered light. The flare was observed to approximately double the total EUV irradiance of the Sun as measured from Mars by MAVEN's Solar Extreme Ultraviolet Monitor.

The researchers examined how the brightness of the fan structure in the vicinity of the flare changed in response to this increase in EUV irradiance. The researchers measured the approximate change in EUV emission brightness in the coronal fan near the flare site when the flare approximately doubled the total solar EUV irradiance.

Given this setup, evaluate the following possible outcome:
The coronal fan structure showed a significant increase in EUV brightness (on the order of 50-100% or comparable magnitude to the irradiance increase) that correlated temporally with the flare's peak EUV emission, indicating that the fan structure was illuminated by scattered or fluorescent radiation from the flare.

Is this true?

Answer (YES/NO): YES